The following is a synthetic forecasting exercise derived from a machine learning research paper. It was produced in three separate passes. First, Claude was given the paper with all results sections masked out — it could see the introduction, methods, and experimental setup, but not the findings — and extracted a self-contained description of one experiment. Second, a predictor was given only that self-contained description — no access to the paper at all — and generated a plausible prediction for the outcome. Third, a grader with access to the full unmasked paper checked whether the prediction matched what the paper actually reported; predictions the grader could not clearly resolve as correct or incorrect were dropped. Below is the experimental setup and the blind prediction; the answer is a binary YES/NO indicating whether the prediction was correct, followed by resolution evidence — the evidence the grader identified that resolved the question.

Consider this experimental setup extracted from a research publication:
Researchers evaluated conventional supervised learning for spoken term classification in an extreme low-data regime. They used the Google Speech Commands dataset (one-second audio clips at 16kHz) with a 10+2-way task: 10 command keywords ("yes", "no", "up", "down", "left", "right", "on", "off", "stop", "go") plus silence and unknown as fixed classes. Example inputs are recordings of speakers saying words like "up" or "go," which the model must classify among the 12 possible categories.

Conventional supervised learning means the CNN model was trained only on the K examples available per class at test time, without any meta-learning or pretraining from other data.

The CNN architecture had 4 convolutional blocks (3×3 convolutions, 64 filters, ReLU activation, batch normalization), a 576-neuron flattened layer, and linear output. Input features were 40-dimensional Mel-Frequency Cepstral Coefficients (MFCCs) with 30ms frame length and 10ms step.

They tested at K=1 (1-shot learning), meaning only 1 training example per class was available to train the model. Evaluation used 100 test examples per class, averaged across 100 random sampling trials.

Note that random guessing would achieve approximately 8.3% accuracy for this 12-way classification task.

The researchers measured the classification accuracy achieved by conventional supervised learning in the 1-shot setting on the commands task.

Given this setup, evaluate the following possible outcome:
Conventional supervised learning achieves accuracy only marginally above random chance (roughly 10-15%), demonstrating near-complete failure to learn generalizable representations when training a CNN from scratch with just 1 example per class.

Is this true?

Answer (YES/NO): NO